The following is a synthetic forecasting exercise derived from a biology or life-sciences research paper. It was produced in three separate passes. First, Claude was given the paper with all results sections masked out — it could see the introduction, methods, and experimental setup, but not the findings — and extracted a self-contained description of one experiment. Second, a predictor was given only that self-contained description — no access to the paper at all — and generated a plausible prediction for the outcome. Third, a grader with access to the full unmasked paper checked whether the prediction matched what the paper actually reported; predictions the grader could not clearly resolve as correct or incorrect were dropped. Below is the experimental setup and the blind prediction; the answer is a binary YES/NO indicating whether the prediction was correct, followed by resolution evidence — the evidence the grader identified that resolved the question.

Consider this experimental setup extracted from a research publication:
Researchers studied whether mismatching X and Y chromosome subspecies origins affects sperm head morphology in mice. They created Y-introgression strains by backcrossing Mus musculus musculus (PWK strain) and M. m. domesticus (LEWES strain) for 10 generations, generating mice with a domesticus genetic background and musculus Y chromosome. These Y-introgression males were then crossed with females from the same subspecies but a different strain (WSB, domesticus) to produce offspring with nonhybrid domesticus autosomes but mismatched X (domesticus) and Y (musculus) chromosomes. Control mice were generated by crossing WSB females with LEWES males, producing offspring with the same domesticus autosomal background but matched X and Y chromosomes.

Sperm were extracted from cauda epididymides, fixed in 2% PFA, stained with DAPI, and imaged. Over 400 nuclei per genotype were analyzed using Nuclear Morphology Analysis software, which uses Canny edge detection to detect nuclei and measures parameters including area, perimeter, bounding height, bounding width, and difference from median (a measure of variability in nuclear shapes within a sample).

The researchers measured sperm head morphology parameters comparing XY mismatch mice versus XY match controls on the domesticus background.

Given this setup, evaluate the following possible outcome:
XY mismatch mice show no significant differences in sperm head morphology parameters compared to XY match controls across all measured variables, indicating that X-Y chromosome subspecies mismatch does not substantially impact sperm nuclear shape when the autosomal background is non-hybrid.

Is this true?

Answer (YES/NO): NO